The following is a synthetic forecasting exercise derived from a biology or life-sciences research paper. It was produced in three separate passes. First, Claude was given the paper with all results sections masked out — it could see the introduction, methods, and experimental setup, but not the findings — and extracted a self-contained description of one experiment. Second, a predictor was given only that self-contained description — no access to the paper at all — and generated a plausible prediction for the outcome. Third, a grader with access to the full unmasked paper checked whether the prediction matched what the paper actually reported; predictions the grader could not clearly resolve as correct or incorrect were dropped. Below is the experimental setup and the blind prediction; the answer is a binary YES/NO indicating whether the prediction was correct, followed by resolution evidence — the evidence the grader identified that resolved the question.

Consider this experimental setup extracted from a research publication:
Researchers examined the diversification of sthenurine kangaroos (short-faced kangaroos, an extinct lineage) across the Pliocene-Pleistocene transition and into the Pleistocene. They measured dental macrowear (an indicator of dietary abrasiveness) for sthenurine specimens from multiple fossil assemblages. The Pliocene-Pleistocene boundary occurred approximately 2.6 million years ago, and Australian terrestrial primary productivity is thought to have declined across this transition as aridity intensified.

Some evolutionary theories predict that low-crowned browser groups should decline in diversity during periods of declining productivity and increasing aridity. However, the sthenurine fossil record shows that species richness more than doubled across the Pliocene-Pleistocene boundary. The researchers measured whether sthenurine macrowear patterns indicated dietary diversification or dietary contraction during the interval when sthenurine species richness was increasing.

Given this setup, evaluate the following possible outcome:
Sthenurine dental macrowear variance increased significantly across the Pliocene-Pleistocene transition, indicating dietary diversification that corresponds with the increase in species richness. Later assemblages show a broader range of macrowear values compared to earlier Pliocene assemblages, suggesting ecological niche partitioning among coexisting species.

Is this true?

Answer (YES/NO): NO